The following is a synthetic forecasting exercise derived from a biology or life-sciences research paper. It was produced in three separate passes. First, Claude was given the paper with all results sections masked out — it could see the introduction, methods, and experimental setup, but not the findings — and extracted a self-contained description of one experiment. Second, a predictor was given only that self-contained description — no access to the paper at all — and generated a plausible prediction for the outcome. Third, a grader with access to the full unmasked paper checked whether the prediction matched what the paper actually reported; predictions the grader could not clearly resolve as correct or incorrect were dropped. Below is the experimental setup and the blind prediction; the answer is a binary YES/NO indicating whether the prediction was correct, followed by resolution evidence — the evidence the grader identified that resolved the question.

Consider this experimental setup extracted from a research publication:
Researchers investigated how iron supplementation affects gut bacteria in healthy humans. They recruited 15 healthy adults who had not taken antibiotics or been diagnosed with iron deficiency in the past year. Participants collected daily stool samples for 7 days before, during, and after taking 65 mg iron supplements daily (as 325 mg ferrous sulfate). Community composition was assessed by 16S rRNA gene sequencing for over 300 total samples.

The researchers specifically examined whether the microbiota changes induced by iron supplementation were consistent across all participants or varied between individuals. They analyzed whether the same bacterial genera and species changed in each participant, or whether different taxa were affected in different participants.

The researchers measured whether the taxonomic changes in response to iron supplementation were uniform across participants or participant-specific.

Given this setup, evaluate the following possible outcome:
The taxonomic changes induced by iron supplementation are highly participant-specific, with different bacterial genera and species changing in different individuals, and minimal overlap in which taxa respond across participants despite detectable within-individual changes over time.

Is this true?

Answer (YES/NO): YES